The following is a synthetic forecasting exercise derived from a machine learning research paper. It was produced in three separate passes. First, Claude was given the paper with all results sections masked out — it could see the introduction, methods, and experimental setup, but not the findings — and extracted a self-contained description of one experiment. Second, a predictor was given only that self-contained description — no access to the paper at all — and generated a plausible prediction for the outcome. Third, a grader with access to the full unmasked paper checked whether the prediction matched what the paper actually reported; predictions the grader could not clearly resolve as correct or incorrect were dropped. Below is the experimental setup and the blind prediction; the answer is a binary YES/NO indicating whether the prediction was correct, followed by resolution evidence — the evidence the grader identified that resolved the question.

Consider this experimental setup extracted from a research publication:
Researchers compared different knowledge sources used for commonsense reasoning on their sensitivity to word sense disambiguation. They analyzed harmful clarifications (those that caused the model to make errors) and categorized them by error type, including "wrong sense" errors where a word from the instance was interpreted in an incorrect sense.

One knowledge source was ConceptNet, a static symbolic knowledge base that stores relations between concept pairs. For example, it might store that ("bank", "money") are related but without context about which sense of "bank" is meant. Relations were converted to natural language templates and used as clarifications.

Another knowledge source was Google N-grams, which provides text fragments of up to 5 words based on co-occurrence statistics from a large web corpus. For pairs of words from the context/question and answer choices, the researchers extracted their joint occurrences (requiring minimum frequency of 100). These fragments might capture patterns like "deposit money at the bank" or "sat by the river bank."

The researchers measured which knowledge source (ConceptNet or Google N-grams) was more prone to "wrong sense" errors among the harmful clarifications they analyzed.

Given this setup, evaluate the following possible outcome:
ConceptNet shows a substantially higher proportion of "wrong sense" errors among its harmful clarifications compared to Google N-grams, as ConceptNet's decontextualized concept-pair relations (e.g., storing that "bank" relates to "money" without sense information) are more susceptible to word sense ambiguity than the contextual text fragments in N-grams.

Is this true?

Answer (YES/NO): YES